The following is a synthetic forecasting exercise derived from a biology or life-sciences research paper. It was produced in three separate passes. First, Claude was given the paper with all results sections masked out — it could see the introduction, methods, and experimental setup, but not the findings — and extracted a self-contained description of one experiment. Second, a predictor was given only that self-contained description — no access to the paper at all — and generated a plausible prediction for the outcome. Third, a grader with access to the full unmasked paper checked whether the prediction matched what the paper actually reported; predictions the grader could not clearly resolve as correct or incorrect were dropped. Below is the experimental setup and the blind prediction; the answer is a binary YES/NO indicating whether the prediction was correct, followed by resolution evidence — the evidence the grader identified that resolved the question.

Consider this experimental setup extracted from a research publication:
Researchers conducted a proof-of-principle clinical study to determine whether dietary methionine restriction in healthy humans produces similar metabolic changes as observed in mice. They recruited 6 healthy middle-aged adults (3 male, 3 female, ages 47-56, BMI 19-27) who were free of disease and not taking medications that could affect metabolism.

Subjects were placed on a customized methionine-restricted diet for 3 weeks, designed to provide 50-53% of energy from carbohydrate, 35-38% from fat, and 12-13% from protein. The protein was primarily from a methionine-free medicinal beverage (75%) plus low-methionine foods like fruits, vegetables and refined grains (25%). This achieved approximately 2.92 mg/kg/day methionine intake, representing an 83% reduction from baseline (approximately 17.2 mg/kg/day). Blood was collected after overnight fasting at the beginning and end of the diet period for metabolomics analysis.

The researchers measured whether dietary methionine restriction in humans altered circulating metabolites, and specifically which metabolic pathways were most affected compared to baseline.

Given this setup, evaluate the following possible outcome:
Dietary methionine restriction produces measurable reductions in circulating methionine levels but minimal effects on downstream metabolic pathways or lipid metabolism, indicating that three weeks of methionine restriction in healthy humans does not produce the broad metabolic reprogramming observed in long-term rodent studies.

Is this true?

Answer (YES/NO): NO